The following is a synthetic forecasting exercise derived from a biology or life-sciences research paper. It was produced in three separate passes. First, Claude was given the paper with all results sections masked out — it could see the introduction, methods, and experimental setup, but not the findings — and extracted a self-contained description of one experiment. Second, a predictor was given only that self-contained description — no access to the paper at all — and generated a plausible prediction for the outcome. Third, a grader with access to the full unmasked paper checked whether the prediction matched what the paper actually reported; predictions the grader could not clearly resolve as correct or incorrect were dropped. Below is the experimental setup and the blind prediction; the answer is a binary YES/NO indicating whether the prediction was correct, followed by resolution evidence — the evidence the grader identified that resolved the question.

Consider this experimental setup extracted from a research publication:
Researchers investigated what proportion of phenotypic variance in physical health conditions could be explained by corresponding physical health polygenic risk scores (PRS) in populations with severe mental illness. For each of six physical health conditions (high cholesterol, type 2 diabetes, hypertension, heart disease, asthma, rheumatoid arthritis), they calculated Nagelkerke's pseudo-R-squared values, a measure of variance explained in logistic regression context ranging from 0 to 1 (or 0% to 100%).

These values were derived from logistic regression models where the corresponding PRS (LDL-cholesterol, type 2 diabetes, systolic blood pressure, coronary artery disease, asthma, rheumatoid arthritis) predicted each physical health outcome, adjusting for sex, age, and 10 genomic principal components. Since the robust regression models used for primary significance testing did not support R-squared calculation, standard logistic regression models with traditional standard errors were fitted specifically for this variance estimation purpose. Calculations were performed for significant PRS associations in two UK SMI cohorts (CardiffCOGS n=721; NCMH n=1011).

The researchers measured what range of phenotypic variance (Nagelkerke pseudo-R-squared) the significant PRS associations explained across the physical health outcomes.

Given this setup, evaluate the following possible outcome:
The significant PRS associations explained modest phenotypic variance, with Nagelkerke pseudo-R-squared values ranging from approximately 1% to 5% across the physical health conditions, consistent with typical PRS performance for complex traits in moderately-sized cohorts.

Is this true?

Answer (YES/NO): NO